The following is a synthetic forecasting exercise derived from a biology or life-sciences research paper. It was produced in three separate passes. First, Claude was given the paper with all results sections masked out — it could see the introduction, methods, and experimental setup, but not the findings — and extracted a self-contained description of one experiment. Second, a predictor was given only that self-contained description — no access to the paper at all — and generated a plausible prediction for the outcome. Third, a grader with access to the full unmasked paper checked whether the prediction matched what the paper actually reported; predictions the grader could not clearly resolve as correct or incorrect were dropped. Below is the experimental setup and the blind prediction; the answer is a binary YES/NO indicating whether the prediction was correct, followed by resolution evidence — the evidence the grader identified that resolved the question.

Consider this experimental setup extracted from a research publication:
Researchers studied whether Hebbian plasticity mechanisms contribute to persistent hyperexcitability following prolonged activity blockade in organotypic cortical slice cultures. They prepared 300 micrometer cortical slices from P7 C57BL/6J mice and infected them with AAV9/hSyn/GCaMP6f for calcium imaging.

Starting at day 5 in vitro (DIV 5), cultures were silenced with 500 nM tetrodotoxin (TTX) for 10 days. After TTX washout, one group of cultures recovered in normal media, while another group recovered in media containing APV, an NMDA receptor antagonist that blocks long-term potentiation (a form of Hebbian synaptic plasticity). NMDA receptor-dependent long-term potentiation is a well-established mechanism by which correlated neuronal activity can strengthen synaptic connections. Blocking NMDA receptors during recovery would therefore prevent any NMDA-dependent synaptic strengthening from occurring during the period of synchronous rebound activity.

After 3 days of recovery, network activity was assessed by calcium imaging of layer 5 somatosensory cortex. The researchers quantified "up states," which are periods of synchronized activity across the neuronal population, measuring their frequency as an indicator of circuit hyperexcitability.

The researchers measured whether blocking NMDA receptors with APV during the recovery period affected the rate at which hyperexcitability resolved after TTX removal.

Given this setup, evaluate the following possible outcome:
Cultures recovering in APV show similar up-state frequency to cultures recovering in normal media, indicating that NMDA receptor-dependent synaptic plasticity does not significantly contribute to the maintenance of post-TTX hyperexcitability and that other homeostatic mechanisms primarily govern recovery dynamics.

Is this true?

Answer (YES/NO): YES